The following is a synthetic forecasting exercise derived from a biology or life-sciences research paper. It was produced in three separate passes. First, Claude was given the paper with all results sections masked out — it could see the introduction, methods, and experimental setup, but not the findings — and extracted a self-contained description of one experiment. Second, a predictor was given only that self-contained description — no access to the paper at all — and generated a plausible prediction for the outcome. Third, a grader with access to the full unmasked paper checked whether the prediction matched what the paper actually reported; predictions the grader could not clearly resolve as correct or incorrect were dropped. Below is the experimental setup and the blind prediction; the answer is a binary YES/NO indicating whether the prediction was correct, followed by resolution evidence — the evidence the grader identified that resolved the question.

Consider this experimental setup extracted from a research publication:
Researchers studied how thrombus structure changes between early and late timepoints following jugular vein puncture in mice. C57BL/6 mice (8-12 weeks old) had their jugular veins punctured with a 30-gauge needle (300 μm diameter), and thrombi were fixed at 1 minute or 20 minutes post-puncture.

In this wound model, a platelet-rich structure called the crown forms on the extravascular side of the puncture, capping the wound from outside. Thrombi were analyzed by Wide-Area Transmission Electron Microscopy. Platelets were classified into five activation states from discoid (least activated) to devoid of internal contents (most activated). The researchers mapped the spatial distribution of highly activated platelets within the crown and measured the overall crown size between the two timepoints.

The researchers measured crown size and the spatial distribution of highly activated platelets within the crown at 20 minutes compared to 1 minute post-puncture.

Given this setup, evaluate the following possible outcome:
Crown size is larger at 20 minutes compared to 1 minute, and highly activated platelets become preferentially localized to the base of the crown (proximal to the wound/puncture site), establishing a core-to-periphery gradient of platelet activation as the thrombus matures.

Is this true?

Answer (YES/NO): NO